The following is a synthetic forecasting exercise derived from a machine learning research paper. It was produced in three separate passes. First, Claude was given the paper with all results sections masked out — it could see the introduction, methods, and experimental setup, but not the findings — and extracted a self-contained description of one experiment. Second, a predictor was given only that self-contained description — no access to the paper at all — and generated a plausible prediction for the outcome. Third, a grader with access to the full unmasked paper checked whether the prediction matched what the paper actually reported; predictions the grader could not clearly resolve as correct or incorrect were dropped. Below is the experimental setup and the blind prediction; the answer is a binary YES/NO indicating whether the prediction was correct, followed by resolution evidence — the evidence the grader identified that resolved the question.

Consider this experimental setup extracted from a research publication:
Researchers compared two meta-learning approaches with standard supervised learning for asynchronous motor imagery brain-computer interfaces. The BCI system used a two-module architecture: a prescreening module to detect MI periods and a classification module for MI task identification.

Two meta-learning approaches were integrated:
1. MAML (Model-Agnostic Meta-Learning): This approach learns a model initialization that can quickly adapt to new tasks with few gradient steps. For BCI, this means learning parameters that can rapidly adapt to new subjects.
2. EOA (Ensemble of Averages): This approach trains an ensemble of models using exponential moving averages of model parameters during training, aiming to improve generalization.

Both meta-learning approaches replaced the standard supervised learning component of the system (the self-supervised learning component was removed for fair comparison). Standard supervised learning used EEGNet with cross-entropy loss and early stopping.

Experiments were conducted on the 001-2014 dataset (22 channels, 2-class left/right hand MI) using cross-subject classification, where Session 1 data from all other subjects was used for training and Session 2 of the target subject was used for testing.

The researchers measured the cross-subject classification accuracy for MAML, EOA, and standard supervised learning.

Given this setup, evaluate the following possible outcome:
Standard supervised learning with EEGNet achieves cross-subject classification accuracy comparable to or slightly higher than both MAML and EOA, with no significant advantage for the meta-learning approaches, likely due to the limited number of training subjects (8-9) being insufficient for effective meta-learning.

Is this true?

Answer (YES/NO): NO